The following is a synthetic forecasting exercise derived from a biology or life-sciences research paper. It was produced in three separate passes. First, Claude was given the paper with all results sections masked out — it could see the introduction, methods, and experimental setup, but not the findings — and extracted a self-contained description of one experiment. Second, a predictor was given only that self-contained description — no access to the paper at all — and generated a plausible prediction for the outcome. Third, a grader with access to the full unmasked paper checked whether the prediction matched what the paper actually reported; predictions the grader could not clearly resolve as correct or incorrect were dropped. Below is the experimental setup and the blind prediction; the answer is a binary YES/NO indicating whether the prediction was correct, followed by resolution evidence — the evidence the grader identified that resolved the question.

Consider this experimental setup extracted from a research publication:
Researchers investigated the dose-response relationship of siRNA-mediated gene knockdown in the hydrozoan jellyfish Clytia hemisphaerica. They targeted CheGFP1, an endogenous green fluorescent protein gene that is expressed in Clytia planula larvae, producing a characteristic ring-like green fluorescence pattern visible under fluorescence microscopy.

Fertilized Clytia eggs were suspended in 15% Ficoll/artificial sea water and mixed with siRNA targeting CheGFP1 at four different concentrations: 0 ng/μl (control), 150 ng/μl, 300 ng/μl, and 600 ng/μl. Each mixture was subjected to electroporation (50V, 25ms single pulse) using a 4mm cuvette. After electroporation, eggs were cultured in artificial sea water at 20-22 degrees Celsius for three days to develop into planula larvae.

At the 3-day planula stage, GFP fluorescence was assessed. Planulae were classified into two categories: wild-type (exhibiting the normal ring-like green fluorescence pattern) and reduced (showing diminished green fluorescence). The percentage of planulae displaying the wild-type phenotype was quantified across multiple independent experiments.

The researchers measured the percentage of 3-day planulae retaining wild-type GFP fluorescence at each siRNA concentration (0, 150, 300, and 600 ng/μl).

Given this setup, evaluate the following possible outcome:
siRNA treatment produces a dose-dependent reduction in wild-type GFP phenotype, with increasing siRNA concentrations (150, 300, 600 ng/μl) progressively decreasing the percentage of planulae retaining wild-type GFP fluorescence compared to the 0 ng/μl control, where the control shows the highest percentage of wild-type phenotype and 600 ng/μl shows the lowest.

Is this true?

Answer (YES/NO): YES